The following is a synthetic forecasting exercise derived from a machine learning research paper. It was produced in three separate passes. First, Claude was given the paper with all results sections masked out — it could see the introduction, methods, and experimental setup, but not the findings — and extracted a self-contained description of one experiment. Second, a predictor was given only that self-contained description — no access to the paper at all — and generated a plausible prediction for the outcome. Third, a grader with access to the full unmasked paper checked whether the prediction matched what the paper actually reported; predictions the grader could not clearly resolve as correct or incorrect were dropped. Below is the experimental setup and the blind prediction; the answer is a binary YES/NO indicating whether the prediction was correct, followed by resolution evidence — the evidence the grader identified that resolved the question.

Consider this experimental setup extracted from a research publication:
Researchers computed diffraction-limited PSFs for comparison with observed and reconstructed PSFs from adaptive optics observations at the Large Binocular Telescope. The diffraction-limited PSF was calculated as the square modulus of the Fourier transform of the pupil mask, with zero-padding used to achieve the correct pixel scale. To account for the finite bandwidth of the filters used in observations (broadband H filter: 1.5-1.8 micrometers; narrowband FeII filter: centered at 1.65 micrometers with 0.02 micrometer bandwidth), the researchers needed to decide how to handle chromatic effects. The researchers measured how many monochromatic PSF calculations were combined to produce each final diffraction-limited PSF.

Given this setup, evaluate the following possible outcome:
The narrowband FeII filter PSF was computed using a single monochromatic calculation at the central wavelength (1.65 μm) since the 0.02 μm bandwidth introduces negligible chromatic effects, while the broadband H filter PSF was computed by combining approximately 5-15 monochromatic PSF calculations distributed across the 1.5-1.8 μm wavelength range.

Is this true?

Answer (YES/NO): NO